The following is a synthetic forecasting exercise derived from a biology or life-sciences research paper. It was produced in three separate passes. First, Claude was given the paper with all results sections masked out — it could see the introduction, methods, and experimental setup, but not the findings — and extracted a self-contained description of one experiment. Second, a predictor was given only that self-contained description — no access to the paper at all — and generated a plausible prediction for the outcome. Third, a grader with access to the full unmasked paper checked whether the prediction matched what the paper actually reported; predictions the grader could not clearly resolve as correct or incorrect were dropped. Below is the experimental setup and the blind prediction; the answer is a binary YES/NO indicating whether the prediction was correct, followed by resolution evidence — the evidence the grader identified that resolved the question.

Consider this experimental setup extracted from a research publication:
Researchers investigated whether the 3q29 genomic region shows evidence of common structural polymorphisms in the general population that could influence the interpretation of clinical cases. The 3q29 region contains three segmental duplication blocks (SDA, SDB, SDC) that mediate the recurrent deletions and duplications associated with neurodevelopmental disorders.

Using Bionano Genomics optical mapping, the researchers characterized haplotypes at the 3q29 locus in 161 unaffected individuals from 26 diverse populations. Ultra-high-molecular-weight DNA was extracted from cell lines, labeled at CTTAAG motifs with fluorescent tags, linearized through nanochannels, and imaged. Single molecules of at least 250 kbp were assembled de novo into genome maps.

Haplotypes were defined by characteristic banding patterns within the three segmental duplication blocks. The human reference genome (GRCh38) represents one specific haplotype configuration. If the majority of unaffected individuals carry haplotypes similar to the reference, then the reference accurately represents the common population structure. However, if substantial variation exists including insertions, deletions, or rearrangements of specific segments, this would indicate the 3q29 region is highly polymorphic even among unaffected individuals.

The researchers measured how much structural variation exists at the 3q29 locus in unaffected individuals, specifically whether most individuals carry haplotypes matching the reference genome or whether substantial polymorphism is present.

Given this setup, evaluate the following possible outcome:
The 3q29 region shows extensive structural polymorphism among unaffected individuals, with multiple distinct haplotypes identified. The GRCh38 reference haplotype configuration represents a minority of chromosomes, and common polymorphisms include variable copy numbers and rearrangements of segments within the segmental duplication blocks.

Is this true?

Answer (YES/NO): YES